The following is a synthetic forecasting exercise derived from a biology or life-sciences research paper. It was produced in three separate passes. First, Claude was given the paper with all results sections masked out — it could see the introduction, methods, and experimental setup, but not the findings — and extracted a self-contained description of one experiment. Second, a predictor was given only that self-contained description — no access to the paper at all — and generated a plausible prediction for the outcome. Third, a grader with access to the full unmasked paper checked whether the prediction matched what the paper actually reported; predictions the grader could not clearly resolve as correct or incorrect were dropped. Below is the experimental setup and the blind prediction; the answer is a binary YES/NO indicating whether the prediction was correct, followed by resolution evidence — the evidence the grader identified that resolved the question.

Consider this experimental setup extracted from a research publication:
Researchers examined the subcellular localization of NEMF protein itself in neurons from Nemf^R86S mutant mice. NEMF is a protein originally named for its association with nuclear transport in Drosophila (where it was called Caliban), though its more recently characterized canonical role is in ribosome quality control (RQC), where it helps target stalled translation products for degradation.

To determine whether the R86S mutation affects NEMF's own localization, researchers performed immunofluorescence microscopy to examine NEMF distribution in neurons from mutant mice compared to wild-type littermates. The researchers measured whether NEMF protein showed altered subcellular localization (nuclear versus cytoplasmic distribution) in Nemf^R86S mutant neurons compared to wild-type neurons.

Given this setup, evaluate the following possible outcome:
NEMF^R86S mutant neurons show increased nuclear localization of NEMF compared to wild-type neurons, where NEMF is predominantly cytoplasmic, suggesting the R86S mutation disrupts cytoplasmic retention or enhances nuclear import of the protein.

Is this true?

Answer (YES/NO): NO